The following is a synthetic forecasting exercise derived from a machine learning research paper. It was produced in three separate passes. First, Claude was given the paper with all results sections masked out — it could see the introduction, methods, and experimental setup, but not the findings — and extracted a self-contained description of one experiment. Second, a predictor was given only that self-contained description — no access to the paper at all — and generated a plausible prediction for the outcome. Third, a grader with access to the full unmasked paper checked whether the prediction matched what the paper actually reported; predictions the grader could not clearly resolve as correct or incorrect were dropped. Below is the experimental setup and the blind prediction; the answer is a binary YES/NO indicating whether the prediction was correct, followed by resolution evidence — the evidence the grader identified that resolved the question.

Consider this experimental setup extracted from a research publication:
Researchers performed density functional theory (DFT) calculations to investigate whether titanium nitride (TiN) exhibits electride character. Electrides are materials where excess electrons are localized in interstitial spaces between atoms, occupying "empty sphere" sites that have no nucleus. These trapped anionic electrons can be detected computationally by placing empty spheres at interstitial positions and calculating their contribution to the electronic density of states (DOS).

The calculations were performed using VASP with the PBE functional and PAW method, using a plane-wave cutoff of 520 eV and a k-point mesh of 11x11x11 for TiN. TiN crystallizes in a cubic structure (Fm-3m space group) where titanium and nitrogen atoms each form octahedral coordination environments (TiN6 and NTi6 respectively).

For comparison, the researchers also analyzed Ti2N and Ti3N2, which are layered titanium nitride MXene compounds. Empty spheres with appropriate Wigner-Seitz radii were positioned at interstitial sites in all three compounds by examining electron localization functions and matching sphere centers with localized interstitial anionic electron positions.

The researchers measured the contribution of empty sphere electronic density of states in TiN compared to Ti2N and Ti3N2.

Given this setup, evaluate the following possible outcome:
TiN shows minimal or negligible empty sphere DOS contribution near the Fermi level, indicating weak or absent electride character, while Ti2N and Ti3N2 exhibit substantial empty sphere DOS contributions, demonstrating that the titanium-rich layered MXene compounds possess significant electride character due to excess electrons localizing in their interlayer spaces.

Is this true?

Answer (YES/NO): YES